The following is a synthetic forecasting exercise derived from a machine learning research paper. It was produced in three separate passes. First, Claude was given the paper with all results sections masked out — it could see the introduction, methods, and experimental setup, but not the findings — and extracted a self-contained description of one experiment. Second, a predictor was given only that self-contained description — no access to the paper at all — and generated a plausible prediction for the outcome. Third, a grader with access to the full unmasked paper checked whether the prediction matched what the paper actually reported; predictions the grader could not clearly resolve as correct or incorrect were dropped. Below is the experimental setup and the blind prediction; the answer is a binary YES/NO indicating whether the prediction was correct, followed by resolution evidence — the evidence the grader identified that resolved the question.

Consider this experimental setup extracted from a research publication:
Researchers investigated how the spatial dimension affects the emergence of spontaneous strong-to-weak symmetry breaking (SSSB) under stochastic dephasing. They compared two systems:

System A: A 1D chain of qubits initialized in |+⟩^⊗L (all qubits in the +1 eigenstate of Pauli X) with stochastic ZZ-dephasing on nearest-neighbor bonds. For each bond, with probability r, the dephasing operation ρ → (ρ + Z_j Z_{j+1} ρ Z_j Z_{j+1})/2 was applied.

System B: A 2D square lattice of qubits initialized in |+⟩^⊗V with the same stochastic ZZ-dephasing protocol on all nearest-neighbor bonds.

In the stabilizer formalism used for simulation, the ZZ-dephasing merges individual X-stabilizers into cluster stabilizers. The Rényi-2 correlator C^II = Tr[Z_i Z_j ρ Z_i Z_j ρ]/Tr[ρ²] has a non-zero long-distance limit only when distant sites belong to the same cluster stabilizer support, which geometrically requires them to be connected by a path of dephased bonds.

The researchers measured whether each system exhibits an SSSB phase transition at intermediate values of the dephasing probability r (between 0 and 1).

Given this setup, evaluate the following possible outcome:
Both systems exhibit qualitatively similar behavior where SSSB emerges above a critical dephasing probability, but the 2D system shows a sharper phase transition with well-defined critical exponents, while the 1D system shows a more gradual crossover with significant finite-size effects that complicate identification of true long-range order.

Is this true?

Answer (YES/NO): NO